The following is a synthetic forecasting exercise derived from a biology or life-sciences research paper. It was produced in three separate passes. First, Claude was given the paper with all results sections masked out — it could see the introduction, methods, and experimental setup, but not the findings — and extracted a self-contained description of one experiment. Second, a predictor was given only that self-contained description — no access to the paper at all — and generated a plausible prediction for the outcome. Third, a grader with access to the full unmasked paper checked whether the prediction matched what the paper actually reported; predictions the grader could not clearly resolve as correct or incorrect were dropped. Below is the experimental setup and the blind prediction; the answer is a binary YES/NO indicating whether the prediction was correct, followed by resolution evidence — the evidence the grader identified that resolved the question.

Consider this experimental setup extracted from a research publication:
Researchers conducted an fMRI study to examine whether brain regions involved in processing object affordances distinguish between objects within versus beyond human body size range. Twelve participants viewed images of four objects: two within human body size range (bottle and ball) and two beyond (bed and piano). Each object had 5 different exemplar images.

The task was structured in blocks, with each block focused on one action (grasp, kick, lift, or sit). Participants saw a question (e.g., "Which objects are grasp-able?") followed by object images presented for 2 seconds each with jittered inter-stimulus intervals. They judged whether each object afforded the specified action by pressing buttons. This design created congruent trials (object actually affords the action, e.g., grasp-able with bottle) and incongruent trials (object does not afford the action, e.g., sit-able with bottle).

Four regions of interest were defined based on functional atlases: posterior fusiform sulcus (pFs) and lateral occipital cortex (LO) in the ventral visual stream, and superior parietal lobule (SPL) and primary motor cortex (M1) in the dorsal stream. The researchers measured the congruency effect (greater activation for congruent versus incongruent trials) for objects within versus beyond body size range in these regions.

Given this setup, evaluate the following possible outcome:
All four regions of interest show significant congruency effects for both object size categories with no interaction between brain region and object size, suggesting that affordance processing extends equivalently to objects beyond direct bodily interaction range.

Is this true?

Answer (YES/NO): NO